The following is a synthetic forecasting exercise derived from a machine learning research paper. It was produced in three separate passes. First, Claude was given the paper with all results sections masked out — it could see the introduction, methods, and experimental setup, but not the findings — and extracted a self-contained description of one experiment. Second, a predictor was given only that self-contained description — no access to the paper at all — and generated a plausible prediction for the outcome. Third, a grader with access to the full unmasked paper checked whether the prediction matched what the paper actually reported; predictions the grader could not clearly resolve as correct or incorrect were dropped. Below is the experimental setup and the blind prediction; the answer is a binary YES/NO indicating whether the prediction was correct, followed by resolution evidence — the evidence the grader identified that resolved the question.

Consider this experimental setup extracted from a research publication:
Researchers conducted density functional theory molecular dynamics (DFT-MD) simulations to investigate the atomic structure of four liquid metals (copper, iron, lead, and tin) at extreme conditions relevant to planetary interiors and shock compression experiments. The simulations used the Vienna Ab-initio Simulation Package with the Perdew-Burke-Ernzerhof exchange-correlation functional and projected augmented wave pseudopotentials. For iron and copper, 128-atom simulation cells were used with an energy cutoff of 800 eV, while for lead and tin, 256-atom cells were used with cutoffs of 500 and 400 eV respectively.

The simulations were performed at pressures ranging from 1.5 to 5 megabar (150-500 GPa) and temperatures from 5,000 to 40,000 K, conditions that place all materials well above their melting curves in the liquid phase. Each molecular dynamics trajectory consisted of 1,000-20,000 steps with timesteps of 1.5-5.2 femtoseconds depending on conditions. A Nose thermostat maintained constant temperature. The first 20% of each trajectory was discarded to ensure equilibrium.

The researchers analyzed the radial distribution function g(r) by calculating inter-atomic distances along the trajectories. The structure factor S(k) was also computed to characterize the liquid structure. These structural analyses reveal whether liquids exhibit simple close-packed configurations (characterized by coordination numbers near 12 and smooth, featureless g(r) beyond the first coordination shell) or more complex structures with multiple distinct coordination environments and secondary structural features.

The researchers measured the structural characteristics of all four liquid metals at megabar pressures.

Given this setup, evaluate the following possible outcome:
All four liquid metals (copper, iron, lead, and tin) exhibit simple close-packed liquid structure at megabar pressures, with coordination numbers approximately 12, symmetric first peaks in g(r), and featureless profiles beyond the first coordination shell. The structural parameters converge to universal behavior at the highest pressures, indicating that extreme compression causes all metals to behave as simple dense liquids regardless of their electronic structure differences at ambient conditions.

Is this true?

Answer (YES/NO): YES